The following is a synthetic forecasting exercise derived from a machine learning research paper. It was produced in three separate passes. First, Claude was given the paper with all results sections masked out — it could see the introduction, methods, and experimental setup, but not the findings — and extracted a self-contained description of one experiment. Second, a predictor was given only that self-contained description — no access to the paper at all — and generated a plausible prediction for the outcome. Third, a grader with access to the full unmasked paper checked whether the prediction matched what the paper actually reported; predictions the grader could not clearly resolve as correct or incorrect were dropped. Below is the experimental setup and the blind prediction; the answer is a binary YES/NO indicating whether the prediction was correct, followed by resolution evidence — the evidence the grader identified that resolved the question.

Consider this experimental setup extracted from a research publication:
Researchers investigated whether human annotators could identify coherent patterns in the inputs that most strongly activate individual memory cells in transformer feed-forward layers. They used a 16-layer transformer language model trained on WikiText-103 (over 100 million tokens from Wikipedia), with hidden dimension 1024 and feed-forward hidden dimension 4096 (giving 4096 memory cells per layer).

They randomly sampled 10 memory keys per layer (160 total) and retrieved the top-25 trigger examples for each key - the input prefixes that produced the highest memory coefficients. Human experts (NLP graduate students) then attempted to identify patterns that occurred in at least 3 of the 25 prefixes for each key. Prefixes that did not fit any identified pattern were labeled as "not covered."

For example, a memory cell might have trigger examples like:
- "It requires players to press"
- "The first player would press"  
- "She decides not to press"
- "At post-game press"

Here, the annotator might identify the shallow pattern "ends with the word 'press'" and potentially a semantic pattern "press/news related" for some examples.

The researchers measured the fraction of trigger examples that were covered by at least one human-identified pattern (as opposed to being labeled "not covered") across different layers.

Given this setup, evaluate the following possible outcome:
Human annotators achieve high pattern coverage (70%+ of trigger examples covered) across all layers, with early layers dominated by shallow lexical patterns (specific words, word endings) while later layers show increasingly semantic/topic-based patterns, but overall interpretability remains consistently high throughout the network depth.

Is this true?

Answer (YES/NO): NO